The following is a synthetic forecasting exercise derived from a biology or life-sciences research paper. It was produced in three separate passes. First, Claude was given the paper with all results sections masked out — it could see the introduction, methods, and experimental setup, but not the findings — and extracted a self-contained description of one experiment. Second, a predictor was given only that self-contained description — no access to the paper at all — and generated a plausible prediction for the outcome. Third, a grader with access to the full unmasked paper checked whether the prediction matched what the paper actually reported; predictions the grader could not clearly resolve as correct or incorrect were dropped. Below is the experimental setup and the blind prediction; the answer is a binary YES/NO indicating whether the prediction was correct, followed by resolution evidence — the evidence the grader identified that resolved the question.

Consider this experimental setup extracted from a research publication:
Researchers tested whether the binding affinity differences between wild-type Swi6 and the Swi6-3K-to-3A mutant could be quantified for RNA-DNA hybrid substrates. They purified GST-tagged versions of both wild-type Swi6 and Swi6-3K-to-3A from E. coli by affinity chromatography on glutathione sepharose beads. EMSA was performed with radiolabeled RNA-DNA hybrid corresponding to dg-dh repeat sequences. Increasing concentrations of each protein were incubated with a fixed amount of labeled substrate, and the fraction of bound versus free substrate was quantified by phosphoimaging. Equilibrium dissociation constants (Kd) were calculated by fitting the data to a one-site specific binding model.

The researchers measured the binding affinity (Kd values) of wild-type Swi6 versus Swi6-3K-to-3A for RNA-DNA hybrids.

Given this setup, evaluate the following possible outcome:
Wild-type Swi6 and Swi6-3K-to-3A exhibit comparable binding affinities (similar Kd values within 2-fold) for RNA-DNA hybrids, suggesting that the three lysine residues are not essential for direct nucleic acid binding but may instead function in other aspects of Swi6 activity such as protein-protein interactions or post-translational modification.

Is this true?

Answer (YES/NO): NO